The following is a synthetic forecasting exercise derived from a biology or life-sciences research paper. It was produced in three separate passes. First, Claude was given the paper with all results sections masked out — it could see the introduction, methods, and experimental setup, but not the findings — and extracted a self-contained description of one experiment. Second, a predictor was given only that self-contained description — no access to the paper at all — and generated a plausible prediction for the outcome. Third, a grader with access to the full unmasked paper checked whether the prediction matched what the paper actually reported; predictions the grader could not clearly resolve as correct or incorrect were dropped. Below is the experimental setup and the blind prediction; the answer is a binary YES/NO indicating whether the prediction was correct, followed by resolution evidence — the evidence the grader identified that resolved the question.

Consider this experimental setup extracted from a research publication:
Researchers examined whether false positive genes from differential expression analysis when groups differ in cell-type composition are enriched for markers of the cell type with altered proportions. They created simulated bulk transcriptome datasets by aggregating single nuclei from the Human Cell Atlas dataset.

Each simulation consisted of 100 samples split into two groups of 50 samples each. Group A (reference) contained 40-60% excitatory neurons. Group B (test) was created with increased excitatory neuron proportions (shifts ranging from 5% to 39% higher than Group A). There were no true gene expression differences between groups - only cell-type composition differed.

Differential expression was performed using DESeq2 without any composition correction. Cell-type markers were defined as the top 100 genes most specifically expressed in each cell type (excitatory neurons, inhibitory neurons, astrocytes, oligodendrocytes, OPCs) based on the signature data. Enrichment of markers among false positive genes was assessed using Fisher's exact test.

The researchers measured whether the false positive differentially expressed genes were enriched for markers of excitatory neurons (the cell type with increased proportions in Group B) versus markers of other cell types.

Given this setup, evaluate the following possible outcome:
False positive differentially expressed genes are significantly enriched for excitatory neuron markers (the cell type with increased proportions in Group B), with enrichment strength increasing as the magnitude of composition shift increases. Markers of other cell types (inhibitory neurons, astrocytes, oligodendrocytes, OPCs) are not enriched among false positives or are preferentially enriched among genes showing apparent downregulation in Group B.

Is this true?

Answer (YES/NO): YES